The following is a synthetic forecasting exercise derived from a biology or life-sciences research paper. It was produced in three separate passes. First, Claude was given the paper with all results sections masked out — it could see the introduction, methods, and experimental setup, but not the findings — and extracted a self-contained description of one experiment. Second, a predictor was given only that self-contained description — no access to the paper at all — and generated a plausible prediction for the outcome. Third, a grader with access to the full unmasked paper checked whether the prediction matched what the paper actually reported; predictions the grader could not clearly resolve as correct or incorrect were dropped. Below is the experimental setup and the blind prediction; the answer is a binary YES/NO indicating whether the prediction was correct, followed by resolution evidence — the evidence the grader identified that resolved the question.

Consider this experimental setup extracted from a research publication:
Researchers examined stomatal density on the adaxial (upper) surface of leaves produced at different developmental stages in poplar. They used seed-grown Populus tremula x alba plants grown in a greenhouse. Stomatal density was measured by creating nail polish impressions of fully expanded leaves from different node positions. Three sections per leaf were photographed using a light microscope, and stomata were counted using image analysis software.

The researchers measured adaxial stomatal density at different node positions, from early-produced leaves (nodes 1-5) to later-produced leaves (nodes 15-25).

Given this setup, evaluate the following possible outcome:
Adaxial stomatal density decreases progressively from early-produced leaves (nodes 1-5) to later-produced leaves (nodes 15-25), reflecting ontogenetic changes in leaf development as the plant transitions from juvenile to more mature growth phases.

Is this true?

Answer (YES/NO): YES